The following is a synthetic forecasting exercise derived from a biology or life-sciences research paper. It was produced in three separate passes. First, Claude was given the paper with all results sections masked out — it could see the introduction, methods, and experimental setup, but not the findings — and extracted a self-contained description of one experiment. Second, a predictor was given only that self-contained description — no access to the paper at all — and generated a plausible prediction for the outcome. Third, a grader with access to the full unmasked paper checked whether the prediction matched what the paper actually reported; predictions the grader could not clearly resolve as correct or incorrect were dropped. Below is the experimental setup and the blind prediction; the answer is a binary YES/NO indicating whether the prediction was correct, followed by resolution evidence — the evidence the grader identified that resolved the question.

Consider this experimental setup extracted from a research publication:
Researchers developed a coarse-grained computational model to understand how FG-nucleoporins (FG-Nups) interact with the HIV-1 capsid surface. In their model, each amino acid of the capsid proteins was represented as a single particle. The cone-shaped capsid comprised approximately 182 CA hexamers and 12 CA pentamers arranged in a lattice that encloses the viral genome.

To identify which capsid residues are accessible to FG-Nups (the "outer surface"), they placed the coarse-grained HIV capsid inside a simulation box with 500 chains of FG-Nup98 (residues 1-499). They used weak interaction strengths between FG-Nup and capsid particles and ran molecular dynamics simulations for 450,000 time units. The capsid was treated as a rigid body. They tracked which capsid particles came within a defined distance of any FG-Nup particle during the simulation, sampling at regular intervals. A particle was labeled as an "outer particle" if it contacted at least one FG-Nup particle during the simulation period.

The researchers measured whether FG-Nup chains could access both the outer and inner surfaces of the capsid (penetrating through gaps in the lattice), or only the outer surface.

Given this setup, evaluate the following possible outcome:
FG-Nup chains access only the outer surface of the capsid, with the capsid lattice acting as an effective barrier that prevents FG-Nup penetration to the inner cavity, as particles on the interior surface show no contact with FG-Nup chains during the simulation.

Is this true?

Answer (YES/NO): YES